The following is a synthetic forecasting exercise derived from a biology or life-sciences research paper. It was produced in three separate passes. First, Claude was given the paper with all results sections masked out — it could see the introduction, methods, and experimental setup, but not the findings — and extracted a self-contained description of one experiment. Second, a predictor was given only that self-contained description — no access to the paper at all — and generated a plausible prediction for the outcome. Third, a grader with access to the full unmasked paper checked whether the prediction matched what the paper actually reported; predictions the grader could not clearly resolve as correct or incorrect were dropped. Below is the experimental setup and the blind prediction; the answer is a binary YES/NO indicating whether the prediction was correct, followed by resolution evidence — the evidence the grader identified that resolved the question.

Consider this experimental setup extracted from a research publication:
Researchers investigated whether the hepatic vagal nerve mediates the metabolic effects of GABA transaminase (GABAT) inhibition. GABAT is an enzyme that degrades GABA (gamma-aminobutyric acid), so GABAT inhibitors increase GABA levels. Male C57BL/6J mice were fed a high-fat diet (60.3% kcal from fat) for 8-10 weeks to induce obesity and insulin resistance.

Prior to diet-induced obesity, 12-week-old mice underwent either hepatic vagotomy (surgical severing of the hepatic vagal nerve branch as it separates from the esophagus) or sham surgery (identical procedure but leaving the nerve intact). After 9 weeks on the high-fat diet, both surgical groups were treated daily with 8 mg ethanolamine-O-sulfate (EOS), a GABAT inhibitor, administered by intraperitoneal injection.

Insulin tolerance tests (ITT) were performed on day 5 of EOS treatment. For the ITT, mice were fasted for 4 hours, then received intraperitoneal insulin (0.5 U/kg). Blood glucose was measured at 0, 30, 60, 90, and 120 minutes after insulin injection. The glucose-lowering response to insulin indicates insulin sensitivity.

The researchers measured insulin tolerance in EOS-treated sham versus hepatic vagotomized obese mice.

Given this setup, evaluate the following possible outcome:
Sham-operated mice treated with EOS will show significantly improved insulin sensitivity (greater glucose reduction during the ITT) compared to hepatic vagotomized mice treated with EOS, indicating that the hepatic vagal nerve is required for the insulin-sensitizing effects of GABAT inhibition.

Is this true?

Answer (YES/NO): NO